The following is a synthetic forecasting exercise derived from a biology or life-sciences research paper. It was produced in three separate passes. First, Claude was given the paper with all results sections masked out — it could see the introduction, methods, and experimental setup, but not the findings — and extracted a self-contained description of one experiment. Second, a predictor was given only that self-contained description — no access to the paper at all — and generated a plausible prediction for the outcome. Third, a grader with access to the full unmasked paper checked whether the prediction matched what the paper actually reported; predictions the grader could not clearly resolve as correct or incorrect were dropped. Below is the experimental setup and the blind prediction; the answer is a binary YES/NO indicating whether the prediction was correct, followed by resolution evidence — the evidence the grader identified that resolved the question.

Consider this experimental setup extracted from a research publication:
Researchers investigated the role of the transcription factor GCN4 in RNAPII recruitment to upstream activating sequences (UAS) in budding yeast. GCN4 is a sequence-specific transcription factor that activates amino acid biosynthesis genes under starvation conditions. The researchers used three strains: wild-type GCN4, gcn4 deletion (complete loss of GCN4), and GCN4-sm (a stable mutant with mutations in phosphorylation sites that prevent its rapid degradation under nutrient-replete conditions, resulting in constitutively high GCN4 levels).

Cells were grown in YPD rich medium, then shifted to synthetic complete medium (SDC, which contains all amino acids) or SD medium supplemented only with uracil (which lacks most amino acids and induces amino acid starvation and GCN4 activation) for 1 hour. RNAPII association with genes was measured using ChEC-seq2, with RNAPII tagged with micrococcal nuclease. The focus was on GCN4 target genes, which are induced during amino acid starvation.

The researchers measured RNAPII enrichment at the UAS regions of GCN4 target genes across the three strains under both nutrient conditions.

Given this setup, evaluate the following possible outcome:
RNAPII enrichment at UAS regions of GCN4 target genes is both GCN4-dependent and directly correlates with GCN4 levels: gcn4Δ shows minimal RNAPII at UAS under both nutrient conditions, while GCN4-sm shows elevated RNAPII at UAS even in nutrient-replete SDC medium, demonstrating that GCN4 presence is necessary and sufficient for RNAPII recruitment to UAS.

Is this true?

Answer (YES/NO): NO